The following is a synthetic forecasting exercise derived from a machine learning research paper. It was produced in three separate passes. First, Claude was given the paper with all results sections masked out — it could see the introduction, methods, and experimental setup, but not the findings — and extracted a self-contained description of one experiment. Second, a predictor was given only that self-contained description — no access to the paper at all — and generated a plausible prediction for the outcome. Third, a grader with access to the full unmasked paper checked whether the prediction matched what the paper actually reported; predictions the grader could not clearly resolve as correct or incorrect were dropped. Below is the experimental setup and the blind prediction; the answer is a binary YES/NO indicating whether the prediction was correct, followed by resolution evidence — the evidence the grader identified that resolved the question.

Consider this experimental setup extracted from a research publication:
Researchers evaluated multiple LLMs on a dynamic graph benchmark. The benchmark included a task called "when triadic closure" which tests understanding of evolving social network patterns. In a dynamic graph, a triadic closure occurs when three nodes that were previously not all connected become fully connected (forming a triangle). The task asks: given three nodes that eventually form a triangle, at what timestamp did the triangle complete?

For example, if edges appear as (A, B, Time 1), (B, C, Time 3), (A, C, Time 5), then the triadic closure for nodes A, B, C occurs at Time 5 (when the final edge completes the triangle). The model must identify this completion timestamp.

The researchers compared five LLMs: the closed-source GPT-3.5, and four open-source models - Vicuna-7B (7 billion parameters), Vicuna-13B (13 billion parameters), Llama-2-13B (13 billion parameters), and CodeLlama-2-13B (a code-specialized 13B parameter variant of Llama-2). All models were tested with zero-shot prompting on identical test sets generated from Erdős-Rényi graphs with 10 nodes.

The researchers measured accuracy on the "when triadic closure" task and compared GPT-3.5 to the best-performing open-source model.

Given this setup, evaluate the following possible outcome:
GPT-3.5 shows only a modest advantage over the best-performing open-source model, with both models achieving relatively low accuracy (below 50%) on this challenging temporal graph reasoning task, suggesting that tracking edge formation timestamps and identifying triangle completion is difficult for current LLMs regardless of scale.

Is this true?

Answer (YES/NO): NO